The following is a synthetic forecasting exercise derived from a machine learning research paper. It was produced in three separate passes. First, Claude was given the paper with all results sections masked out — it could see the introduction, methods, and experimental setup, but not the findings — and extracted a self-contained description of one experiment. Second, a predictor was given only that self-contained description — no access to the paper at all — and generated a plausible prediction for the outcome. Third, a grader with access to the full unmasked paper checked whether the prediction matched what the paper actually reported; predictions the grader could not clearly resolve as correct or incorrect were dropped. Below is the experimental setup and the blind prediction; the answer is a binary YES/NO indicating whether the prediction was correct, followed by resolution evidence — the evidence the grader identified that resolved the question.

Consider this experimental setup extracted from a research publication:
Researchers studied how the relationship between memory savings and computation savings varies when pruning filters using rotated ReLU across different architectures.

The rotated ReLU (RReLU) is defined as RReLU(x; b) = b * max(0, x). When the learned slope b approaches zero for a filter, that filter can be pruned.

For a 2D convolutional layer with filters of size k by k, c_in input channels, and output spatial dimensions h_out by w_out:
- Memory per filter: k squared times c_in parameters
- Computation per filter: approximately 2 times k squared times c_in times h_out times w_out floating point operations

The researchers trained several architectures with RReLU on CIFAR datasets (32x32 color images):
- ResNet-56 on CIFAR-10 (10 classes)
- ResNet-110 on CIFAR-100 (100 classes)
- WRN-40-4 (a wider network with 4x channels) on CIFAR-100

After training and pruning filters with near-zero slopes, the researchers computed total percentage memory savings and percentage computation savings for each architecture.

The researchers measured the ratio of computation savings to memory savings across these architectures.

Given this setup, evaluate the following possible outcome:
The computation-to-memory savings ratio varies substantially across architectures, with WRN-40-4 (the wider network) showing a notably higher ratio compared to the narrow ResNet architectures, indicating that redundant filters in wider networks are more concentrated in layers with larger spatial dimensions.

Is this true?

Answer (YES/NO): NO